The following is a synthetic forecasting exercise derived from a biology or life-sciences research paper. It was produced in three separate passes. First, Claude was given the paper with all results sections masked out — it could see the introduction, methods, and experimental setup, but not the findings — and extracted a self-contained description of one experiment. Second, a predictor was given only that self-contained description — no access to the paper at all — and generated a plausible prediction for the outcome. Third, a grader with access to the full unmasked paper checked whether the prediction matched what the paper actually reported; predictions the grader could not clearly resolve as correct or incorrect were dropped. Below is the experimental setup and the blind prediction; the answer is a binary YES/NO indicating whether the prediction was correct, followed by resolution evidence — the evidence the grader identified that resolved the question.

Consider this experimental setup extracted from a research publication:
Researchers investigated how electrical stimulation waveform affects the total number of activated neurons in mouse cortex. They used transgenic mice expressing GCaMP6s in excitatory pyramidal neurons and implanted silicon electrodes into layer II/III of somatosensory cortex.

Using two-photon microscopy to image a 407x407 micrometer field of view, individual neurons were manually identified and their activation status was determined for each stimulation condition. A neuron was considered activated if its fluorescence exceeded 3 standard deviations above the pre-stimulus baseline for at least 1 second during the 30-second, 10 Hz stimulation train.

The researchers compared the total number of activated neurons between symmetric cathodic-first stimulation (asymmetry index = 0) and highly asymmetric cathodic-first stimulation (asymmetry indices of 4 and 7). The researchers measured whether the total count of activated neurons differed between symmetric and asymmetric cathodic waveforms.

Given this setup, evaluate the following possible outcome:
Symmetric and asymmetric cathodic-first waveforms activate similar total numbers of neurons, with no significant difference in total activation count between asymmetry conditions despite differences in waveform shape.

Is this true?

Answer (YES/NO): NO